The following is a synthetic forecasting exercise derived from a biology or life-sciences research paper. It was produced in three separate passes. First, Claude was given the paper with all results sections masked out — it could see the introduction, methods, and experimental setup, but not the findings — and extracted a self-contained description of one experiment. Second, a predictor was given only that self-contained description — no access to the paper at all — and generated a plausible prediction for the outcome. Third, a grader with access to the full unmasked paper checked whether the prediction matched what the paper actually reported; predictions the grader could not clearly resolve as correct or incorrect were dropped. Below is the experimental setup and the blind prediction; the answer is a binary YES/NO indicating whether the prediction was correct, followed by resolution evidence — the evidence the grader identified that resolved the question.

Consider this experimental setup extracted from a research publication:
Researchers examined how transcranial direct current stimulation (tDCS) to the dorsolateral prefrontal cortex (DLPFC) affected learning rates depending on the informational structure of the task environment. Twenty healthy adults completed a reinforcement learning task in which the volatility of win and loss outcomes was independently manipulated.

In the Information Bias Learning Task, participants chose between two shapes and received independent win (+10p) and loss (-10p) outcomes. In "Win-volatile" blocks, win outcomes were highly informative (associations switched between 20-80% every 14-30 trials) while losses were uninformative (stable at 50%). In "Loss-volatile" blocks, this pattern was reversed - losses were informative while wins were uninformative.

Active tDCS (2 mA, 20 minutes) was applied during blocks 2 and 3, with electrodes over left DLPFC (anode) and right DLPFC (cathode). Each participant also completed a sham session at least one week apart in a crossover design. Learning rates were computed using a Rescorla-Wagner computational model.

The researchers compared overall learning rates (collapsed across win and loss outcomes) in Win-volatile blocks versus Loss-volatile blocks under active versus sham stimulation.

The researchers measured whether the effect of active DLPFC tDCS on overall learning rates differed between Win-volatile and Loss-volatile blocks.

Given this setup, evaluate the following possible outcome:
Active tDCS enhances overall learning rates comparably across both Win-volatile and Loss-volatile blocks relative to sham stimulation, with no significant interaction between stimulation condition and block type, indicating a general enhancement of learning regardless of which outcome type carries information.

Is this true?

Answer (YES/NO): NO